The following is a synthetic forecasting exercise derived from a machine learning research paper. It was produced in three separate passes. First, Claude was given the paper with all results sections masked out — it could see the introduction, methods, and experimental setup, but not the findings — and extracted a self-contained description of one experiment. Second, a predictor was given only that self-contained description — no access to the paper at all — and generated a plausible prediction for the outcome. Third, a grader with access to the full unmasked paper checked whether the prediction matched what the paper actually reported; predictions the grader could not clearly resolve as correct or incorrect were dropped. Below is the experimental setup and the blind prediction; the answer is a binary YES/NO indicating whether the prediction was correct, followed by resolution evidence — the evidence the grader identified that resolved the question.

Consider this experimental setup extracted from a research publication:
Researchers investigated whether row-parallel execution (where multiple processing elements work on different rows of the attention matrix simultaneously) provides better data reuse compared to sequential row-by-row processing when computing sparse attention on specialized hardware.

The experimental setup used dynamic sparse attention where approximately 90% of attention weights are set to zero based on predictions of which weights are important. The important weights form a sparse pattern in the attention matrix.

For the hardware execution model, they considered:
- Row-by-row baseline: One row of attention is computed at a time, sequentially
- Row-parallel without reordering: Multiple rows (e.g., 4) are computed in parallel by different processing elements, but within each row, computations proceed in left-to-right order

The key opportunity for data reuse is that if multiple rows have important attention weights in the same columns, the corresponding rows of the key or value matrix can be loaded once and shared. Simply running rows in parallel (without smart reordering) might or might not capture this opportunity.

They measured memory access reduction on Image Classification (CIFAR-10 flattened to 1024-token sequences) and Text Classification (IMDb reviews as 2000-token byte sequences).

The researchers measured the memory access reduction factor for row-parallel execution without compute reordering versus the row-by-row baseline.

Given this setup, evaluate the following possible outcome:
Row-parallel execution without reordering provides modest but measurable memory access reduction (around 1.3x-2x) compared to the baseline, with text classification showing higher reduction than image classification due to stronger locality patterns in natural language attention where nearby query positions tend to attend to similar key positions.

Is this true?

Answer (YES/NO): NO